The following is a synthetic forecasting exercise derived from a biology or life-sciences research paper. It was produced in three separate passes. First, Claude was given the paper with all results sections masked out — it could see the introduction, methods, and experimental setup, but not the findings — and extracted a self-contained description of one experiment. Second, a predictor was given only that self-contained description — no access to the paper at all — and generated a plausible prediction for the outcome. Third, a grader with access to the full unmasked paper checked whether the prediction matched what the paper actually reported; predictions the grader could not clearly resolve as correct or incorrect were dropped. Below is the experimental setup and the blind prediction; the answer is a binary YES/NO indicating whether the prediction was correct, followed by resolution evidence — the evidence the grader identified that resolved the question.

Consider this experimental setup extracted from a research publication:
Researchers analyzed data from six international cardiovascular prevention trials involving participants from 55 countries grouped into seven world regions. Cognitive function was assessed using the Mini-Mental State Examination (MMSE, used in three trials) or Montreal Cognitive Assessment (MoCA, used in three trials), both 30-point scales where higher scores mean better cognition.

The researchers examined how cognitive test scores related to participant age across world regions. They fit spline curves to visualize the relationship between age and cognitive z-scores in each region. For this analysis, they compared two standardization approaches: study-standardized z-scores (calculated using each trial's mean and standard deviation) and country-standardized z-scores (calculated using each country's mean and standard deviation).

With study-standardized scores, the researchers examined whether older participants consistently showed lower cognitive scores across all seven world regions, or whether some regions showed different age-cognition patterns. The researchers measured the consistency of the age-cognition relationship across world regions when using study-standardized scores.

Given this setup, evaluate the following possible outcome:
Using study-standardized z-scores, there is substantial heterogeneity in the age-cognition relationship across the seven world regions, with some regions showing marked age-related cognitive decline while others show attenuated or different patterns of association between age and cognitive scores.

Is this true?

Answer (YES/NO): YES